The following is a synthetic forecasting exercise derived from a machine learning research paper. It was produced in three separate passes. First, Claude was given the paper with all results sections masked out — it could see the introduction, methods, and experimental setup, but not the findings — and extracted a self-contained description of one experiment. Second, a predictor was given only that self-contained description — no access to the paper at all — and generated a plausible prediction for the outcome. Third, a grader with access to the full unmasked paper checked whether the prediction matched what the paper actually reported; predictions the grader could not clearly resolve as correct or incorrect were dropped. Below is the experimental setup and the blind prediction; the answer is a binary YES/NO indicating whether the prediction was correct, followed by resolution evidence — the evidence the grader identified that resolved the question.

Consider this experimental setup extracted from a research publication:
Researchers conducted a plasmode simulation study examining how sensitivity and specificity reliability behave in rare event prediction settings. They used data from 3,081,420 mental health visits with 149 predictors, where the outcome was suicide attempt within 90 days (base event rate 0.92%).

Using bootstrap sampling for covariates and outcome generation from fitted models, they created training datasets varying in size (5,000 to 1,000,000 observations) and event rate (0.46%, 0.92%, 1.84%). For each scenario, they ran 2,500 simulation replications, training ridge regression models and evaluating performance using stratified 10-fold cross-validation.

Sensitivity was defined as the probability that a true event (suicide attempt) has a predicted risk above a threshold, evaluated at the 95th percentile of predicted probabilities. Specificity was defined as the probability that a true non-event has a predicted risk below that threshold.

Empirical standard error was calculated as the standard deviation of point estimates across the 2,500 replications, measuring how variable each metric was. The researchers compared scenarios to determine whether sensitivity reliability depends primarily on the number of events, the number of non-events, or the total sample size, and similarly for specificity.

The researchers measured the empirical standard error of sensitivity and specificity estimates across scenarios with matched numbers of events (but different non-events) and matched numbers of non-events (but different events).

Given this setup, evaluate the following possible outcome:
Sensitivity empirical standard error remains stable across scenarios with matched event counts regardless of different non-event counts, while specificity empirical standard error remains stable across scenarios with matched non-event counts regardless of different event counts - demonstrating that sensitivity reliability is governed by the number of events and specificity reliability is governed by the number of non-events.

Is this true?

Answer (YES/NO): YES